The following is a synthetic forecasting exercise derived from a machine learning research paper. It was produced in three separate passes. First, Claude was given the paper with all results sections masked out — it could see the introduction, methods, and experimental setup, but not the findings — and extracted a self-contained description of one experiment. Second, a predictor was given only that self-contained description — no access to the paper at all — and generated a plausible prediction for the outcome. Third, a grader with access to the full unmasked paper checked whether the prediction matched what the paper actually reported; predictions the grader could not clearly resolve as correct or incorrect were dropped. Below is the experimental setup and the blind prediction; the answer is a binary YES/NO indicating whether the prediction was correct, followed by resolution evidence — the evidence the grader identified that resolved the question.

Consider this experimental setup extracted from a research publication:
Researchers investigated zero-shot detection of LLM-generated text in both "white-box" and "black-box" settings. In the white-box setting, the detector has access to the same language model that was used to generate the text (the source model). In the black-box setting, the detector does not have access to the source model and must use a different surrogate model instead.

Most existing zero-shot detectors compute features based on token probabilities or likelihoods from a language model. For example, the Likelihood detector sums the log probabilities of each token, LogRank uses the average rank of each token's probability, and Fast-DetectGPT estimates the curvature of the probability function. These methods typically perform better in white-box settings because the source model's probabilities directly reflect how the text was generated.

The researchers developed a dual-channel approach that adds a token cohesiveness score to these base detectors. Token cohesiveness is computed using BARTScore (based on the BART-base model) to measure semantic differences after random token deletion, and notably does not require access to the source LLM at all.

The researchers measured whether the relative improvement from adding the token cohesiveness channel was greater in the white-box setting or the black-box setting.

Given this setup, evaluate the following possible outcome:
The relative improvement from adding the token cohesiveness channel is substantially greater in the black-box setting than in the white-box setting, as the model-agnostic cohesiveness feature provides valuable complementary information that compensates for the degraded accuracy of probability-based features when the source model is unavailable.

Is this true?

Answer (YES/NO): YES